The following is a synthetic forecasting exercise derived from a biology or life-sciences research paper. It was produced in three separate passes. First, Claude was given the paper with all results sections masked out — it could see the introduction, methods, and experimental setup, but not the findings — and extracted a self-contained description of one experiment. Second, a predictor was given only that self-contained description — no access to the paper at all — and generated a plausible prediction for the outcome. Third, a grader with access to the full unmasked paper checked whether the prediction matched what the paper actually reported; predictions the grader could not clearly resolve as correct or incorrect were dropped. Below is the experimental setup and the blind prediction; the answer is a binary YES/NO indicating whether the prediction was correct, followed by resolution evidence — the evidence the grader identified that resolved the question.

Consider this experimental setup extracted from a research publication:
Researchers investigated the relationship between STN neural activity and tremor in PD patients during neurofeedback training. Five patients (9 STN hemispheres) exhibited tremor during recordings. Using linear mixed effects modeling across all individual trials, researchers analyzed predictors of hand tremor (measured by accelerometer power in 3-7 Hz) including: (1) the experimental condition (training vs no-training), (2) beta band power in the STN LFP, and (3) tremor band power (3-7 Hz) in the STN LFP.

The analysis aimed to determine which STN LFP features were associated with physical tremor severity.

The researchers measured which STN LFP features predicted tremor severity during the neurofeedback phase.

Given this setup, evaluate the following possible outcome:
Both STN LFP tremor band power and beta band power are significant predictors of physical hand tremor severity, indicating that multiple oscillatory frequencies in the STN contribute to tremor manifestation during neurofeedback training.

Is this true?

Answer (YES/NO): YES